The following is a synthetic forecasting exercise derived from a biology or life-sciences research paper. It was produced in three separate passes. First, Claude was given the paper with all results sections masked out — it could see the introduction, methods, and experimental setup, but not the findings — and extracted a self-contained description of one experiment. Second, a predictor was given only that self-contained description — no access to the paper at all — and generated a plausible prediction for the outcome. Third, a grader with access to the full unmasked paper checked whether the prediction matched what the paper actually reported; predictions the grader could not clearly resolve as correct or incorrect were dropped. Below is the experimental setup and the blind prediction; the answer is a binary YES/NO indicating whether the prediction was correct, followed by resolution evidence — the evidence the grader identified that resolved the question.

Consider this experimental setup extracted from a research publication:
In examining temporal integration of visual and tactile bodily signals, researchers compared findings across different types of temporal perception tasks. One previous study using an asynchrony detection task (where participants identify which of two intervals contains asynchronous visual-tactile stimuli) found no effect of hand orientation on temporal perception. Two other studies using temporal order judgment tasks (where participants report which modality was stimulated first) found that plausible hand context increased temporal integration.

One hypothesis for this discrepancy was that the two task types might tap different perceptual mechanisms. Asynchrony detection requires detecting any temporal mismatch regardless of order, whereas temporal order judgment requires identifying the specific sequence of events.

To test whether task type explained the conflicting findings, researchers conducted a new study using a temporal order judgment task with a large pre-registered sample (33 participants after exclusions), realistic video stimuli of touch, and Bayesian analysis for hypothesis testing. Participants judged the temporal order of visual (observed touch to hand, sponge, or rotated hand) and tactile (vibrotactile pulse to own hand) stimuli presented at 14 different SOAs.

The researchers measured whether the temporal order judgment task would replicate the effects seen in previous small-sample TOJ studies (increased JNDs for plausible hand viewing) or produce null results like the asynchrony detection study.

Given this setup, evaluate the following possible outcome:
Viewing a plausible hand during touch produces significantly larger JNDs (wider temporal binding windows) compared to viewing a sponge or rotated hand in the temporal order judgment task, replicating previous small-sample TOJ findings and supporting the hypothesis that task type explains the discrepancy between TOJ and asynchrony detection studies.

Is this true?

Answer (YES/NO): NO